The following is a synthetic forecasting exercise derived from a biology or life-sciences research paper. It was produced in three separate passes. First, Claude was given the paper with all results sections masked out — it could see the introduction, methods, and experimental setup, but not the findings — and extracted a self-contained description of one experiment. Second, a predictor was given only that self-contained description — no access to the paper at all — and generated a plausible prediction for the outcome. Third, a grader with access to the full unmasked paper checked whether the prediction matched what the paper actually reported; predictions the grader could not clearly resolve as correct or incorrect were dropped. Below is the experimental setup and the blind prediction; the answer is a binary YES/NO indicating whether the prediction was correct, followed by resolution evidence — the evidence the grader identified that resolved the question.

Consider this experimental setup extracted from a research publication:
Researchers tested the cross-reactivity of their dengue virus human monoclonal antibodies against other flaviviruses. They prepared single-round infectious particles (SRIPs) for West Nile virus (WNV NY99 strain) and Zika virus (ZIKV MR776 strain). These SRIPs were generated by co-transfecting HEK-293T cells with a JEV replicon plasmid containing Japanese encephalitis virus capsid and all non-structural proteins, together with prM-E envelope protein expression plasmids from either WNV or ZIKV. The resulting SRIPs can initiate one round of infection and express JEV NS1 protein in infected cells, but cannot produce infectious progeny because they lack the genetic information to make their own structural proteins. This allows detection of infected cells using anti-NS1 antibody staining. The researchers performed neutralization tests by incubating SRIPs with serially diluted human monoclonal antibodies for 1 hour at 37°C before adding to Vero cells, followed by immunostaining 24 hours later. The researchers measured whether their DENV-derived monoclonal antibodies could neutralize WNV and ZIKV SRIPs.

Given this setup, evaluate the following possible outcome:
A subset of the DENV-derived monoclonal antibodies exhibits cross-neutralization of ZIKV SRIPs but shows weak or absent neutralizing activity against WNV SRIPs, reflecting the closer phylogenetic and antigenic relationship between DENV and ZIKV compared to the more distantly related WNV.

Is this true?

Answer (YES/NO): NO